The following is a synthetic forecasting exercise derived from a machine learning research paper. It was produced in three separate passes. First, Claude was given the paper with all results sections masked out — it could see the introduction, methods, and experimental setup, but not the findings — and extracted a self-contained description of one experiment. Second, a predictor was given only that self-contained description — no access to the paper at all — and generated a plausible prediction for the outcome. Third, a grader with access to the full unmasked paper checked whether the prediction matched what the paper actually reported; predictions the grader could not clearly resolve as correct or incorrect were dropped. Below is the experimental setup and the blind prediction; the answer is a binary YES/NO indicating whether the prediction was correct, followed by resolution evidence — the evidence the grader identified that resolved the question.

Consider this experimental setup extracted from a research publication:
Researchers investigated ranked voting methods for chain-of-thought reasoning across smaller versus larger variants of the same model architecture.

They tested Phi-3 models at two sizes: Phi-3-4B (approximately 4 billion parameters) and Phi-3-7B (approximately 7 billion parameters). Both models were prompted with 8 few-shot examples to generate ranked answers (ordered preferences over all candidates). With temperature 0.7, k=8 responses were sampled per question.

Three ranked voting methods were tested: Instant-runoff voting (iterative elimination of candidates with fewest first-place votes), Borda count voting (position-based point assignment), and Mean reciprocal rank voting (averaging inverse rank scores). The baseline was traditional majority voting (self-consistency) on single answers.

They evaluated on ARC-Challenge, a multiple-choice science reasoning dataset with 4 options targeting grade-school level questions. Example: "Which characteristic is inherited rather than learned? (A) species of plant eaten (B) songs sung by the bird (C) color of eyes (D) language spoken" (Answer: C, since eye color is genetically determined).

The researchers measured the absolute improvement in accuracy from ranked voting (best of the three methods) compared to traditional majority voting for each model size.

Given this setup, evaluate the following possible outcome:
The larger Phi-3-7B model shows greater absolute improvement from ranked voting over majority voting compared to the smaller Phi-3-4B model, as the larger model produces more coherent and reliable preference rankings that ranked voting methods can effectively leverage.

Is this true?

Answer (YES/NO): NO